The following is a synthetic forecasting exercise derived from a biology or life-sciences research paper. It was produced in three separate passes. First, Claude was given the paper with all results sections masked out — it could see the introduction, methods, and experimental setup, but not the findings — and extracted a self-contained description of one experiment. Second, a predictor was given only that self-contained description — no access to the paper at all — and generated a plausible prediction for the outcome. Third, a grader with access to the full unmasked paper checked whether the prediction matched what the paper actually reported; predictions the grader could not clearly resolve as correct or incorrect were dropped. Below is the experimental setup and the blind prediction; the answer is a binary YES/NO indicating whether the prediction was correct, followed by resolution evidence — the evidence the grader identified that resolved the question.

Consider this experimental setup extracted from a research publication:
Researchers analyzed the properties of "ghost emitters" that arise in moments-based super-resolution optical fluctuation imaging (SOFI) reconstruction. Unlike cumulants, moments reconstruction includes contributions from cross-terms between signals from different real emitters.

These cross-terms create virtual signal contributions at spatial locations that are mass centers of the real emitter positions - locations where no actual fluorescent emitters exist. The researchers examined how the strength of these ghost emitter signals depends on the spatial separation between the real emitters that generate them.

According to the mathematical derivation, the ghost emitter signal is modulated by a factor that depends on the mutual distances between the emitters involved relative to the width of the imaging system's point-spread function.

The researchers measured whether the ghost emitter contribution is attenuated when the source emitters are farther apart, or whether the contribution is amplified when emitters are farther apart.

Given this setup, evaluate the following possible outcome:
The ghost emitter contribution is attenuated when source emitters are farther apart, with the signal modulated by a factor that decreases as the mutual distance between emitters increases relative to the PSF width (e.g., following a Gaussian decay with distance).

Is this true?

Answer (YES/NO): YES